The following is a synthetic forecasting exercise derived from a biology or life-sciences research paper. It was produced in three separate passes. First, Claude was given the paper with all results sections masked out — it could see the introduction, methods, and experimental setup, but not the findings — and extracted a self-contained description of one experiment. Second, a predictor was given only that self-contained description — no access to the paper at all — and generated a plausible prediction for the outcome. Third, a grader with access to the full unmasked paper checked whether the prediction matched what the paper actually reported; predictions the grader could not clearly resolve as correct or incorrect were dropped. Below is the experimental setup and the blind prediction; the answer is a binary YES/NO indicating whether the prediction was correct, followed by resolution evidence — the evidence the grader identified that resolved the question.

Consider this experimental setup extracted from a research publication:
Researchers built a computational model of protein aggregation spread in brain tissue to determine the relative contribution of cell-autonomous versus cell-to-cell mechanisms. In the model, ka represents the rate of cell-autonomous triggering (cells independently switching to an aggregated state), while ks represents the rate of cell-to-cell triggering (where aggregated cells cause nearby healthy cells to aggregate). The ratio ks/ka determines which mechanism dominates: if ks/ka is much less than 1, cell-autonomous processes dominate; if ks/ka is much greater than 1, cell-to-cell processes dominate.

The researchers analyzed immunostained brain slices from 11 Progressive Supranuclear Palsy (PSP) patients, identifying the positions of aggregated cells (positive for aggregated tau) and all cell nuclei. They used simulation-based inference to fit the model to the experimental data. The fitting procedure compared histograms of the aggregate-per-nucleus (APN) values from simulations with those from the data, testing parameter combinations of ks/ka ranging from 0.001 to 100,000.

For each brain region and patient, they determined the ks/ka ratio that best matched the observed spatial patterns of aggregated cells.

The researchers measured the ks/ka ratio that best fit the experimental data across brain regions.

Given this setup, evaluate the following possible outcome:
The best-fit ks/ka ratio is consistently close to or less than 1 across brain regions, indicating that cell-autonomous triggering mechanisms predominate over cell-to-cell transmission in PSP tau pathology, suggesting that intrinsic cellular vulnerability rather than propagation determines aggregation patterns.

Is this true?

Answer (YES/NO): NO